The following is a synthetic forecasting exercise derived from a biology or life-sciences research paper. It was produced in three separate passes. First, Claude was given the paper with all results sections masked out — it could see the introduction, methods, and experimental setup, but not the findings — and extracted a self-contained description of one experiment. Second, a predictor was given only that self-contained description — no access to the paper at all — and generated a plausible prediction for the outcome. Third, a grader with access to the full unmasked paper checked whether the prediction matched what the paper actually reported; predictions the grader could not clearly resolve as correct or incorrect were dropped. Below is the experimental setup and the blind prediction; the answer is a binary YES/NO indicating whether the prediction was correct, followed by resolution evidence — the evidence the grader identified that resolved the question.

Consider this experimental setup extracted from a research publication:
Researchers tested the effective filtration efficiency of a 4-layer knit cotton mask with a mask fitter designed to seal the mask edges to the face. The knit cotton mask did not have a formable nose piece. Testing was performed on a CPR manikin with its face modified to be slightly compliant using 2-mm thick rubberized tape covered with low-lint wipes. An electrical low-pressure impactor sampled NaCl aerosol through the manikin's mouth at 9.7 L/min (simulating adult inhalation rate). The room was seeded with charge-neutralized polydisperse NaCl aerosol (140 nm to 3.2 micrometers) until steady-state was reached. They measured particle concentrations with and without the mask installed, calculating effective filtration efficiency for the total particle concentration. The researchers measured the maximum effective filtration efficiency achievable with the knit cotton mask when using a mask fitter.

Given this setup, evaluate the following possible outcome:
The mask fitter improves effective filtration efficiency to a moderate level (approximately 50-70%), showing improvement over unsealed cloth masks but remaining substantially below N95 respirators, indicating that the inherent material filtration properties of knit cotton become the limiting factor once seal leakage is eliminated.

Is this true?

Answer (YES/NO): NO